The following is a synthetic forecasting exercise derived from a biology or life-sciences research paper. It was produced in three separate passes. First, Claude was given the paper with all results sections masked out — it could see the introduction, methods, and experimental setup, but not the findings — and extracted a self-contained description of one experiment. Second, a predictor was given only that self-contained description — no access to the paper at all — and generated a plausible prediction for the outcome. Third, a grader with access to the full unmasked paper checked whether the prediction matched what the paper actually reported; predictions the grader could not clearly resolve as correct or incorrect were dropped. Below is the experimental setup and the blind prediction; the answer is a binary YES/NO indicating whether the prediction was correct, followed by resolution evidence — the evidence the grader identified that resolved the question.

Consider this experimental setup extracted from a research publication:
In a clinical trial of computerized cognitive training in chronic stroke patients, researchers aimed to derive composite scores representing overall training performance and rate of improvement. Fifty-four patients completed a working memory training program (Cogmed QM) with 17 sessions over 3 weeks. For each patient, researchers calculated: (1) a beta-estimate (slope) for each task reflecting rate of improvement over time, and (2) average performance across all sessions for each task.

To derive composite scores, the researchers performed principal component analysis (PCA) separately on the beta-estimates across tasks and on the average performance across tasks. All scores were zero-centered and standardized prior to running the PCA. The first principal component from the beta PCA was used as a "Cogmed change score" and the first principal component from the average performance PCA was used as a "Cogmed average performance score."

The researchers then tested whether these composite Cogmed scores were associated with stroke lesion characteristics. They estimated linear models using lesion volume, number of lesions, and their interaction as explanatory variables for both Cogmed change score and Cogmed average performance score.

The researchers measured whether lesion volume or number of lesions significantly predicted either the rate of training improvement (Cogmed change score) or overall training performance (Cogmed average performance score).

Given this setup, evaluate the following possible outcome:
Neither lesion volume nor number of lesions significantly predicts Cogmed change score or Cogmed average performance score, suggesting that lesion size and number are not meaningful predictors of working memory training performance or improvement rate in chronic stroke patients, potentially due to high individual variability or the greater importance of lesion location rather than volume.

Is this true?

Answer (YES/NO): NO